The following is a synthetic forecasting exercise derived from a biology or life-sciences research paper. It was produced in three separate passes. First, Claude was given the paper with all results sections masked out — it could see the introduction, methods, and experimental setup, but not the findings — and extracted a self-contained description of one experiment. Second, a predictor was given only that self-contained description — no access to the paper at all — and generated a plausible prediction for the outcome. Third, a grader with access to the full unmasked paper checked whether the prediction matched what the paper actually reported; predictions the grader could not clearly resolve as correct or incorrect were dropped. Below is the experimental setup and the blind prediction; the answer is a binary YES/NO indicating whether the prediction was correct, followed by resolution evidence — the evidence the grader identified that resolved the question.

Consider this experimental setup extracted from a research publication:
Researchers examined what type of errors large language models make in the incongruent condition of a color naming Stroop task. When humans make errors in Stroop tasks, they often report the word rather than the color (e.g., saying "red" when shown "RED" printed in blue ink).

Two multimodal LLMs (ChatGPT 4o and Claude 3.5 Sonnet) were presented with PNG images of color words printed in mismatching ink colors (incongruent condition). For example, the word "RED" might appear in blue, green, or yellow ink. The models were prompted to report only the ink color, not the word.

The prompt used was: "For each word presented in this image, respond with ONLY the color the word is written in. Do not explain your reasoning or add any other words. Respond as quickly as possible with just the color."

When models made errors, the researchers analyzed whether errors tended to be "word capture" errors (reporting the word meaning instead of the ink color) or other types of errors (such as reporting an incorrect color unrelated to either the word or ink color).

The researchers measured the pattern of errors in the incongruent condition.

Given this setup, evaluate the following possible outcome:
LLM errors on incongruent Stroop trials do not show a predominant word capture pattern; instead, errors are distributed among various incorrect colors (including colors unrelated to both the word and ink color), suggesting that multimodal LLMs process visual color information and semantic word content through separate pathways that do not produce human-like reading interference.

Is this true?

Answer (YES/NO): NO